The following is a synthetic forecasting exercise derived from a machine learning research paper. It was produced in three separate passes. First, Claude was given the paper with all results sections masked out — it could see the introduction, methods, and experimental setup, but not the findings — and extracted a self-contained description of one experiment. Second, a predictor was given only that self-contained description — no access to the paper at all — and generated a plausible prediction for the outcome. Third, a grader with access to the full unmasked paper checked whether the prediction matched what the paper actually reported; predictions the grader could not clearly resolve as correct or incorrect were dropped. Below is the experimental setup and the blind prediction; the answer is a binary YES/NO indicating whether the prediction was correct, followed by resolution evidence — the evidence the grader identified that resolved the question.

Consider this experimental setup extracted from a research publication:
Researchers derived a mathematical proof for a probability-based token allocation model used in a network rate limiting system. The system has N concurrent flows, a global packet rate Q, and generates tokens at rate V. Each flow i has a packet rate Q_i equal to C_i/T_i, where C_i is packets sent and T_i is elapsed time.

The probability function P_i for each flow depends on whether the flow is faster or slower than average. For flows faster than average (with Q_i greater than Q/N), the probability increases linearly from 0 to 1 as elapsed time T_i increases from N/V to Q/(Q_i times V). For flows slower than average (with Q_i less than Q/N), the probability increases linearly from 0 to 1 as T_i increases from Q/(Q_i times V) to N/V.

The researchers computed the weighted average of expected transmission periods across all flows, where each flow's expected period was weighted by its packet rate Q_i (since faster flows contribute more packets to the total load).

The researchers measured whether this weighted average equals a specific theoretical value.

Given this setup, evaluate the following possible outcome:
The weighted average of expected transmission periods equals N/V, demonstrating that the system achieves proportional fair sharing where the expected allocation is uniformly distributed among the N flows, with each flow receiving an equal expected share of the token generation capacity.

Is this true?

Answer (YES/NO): YES